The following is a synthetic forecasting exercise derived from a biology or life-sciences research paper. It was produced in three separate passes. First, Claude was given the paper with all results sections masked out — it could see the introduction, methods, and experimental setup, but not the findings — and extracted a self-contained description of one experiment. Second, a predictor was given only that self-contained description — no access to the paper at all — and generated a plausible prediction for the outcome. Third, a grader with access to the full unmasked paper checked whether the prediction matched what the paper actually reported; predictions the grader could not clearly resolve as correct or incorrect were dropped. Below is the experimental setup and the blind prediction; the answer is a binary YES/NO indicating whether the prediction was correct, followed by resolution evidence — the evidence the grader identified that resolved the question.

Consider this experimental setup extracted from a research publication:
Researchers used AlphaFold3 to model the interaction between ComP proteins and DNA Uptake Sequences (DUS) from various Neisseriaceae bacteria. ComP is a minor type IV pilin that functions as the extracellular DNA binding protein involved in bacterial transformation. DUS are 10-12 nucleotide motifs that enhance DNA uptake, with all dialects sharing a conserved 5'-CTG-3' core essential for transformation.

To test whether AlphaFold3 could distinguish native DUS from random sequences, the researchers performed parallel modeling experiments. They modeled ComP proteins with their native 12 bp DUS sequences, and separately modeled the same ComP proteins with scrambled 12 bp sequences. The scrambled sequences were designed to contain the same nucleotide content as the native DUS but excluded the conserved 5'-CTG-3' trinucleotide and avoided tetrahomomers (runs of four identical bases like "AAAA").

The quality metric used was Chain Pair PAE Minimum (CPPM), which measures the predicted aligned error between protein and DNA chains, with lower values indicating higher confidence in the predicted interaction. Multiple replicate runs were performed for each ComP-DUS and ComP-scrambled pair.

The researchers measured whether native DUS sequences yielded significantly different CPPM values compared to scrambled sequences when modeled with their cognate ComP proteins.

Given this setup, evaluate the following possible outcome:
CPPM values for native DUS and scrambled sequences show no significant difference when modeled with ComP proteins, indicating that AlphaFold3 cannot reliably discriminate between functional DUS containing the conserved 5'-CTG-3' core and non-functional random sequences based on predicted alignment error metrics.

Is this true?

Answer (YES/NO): NO